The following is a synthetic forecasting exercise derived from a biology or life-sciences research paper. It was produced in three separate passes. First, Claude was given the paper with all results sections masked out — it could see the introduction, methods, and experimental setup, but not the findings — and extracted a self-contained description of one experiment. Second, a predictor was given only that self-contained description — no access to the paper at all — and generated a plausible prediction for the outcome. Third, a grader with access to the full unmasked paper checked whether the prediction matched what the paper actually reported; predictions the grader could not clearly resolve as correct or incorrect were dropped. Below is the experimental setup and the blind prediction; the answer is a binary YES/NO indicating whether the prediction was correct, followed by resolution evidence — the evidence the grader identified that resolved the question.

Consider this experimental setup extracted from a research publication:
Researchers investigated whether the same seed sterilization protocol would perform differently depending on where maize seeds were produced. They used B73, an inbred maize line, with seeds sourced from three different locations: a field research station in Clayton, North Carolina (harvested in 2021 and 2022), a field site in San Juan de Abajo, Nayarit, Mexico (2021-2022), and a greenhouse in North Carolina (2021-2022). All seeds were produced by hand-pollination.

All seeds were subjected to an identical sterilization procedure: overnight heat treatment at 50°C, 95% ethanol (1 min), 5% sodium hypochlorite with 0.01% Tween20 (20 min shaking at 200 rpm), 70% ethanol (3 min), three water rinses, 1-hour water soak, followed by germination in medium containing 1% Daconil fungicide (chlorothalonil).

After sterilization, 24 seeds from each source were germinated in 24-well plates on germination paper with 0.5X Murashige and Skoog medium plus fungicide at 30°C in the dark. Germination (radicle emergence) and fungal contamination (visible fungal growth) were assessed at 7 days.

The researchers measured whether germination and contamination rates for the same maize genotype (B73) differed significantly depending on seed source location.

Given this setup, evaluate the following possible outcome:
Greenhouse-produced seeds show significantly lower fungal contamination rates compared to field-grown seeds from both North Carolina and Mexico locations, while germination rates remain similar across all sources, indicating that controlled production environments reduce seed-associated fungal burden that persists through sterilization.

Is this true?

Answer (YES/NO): NO